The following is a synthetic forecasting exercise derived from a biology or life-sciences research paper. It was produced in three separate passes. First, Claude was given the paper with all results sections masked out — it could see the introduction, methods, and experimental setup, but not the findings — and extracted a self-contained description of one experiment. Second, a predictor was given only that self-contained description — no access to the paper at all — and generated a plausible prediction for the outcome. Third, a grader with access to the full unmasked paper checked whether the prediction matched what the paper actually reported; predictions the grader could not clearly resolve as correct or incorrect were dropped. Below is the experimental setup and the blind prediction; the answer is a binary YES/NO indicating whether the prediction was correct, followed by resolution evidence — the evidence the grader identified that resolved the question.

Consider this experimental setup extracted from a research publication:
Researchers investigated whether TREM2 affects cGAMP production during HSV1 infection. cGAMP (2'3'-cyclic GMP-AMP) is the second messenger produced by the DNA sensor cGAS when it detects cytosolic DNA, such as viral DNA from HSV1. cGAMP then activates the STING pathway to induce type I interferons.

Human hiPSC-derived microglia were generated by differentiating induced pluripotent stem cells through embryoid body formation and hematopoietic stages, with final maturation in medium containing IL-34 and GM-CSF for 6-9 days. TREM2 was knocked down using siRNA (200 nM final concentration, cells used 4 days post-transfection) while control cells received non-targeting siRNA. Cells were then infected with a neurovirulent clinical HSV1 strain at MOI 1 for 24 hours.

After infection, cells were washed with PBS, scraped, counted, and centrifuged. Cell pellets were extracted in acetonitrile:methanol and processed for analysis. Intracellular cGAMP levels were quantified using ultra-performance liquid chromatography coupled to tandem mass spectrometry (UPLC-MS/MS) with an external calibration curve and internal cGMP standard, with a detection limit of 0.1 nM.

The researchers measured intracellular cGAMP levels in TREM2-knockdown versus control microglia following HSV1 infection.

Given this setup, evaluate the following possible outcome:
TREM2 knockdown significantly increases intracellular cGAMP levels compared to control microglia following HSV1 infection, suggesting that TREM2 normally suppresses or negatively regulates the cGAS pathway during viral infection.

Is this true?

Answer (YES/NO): NO